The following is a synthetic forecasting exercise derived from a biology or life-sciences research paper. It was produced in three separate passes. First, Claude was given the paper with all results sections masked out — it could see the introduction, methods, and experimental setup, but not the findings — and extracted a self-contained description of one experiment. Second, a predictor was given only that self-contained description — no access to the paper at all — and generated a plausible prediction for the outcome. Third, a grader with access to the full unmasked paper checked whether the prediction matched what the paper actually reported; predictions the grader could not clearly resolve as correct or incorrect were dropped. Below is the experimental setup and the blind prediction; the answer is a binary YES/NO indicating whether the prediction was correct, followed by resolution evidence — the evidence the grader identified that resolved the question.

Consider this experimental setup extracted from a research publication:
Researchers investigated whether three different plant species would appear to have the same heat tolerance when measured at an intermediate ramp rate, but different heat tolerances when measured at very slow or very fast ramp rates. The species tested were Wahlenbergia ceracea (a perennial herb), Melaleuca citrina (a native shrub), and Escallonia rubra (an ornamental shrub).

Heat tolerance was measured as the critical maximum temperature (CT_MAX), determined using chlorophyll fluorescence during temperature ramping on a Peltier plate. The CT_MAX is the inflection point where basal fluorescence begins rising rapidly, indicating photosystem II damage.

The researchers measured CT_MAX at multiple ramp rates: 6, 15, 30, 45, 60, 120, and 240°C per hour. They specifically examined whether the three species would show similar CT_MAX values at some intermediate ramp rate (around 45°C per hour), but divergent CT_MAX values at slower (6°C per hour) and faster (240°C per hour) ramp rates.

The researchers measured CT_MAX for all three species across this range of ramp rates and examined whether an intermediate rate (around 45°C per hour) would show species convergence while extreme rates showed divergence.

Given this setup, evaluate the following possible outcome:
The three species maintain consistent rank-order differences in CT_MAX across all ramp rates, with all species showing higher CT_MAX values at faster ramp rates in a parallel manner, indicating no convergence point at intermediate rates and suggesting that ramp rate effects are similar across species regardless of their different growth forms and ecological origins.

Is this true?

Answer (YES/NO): NO